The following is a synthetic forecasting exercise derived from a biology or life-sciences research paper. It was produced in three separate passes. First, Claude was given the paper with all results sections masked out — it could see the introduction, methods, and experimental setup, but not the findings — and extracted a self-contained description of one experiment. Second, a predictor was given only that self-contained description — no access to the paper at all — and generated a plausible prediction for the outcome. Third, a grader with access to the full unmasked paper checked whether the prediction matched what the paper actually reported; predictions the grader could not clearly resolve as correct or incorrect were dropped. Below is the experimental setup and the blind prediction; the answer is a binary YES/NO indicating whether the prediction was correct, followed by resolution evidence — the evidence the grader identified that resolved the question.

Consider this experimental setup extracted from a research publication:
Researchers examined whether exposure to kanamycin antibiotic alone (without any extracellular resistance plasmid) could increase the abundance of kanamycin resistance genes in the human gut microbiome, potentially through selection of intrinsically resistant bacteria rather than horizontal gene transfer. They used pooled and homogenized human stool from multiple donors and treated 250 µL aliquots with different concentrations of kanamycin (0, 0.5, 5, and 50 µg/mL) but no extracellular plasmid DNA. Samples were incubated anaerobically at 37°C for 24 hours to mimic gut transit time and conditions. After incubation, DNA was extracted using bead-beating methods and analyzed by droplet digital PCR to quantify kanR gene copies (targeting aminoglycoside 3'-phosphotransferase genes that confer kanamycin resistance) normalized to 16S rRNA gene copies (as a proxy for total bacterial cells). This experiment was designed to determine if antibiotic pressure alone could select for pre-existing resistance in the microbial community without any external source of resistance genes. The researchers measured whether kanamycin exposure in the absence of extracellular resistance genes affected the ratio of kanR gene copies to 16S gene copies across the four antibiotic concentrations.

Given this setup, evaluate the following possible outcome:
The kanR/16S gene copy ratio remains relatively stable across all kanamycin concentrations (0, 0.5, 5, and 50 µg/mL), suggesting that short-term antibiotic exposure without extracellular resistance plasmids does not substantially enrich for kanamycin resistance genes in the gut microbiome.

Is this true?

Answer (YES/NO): NO